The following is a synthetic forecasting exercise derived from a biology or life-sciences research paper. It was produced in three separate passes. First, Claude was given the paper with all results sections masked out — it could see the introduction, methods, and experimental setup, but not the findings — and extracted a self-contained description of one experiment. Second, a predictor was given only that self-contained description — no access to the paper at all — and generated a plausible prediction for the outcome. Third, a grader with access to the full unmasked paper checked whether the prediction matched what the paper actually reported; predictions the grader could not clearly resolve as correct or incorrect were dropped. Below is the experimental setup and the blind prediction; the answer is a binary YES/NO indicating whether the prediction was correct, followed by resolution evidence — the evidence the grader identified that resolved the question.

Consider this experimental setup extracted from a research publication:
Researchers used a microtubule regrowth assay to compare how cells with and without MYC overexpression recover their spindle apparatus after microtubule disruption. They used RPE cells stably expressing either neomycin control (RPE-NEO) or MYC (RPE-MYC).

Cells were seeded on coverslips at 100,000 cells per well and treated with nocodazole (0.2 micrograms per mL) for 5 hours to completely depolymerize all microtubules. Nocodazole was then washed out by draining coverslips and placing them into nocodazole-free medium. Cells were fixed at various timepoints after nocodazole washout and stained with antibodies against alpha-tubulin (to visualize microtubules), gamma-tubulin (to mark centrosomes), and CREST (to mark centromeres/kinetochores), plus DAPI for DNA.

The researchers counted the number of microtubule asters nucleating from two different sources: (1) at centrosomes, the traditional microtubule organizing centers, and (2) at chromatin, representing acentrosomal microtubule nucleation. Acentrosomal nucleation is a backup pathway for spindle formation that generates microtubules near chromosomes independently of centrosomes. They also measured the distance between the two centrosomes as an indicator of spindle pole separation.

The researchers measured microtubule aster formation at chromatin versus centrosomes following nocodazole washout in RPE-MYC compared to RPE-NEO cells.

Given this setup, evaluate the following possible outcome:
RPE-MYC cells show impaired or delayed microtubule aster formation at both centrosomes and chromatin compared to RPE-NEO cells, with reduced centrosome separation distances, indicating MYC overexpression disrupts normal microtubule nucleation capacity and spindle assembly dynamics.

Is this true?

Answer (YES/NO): NO